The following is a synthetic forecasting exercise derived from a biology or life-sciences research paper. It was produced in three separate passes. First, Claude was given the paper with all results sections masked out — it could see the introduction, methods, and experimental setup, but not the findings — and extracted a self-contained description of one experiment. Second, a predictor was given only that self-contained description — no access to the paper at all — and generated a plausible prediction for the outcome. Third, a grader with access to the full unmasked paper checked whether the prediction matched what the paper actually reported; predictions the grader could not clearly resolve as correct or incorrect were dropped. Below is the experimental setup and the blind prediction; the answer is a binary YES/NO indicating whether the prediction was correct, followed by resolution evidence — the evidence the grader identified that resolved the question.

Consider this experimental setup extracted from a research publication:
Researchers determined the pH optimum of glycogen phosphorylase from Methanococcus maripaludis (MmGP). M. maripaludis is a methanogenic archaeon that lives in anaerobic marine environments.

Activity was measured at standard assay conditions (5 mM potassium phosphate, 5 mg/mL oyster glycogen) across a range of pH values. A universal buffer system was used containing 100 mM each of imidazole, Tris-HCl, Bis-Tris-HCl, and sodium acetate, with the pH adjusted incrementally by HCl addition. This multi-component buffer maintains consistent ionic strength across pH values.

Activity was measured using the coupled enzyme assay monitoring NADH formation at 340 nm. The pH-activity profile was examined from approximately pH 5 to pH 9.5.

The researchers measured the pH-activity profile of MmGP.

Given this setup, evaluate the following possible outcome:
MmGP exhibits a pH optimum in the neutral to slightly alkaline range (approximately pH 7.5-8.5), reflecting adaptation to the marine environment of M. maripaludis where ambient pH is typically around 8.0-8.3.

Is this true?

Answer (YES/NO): NO